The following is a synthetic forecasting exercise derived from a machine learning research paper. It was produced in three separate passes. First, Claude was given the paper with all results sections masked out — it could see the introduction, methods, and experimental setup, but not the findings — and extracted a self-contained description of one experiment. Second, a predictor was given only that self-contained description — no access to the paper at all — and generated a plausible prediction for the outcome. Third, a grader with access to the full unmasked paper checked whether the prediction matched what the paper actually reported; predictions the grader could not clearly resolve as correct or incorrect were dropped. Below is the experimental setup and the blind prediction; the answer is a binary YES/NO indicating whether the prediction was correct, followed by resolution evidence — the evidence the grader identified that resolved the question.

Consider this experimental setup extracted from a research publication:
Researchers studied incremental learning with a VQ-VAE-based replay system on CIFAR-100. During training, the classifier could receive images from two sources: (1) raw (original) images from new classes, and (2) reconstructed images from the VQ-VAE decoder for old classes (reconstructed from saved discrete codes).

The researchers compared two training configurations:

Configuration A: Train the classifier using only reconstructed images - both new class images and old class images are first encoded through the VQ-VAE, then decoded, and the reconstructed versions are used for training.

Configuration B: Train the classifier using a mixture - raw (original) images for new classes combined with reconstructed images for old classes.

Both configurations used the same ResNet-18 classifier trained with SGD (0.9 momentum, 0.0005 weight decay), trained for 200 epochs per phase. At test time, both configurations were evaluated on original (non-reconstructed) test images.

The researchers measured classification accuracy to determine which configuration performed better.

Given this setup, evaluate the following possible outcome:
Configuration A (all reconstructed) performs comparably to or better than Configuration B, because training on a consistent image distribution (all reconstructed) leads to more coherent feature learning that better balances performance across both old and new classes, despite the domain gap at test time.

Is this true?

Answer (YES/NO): YES